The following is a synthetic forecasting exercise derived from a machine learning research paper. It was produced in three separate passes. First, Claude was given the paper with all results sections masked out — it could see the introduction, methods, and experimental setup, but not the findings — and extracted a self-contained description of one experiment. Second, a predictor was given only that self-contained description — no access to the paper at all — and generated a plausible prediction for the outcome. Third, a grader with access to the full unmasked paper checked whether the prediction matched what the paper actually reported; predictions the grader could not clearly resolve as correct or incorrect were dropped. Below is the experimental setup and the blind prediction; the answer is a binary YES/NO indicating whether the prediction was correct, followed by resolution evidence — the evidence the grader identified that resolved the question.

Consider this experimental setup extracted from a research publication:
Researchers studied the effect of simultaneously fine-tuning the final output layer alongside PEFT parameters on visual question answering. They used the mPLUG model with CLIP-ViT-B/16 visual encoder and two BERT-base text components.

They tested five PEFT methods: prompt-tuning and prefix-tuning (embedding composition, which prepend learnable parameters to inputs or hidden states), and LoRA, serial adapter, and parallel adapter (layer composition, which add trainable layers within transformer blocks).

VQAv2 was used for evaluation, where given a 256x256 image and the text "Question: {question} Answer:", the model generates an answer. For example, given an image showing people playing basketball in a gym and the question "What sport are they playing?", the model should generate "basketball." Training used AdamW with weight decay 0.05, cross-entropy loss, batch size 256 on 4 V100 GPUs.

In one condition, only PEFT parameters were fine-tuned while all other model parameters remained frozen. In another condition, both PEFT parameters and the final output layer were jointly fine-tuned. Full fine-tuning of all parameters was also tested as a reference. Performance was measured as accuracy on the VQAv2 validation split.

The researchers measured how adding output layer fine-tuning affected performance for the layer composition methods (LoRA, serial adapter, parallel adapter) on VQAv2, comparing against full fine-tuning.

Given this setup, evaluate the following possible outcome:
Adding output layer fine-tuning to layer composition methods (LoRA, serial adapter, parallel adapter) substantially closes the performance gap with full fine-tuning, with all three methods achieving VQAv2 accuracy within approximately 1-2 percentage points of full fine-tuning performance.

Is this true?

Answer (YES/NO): NO